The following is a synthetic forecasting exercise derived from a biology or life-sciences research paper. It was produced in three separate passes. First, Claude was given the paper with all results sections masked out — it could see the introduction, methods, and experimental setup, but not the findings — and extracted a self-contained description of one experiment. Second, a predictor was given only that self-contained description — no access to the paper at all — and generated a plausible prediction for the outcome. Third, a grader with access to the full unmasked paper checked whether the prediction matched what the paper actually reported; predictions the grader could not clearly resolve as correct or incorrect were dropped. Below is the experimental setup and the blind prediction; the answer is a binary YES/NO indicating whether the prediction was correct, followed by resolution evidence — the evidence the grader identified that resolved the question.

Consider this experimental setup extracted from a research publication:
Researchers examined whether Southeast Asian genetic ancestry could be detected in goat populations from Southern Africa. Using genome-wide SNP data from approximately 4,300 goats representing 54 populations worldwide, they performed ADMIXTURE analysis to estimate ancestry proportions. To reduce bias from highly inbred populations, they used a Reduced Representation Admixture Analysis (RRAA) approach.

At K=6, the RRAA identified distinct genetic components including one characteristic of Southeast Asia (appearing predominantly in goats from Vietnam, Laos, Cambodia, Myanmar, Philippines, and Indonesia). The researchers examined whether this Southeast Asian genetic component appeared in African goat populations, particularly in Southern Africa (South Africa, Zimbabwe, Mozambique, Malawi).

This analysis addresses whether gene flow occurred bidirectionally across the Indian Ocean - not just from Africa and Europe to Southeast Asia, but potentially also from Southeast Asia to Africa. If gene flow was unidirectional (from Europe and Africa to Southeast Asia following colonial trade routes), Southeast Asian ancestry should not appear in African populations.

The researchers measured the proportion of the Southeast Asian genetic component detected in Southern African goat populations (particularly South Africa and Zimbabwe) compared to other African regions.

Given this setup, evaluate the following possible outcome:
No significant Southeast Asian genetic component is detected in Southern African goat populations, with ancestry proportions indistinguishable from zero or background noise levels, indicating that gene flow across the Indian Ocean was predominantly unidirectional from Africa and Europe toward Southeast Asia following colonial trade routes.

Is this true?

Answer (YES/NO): NO